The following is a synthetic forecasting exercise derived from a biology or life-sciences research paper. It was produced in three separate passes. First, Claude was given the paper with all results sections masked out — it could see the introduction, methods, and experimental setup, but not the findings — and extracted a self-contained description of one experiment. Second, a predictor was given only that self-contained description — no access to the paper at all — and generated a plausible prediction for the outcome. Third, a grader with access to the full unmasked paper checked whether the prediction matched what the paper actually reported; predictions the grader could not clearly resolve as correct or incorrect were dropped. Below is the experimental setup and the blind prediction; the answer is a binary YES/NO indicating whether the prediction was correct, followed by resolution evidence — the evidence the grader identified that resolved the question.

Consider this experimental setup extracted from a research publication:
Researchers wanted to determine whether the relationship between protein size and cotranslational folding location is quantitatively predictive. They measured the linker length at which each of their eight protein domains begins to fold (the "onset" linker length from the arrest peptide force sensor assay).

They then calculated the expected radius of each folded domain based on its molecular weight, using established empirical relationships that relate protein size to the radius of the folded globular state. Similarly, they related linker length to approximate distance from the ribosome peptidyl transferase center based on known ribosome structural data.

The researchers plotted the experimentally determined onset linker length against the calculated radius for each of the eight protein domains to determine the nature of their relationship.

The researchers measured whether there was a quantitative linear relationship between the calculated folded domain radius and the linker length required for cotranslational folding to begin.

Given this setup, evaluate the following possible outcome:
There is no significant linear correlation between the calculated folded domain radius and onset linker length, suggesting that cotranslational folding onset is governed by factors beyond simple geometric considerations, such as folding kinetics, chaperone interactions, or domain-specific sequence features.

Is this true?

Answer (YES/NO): NO